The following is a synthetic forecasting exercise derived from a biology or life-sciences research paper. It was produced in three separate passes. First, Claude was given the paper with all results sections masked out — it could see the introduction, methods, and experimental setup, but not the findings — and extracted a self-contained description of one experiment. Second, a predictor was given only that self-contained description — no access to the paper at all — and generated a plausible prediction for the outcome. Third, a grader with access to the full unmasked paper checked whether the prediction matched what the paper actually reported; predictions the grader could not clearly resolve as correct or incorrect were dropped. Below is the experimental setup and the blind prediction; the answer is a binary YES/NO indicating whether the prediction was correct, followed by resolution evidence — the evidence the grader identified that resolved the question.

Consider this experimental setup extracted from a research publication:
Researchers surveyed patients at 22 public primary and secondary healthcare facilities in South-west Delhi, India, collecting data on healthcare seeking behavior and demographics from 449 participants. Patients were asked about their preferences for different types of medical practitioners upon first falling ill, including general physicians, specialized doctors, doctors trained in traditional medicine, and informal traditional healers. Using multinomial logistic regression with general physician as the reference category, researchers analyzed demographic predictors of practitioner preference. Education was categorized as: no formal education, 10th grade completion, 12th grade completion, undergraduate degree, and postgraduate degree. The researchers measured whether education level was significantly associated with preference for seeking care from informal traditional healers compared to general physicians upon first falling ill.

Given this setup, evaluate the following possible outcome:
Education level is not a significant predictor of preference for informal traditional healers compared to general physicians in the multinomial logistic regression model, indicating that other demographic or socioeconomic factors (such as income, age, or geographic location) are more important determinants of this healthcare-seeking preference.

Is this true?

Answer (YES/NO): NO